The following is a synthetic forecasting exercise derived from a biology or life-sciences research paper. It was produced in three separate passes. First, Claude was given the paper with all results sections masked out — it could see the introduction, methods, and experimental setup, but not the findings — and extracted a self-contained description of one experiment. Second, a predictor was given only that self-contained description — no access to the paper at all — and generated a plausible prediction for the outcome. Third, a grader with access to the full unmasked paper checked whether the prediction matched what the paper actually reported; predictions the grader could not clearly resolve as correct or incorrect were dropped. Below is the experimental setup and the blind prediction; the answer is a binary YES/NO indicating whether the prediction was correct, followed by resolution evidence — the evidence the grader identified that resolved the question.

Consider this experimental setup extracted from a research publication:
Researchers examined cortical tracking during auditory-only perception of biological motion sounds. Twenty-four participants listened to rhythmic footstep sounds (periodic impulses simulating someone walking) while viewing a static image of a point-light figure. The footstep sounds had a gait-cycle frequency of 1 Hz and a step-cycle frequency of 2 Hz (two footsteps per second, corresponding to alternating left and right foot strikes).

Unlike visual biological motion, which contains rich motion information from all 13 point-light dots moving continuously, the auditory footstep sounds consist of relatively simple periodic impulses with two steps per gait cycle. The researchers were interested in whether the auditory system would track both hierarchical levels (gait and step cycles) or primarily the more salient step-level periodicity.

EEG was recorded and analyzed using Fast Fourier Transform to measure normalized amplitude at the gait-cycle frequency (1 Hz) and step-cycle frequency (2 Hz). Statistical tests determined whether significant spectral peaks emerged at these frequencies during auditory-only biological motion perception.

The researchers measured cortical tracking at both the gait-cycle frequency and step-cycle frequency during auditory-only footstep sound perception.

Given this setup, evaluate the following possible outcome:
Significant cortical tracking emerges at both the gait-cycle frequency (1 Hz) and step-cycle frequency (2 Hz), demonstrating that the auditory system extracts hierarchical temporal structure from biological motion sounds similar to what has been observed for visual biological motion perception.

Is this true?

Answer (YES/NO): NO